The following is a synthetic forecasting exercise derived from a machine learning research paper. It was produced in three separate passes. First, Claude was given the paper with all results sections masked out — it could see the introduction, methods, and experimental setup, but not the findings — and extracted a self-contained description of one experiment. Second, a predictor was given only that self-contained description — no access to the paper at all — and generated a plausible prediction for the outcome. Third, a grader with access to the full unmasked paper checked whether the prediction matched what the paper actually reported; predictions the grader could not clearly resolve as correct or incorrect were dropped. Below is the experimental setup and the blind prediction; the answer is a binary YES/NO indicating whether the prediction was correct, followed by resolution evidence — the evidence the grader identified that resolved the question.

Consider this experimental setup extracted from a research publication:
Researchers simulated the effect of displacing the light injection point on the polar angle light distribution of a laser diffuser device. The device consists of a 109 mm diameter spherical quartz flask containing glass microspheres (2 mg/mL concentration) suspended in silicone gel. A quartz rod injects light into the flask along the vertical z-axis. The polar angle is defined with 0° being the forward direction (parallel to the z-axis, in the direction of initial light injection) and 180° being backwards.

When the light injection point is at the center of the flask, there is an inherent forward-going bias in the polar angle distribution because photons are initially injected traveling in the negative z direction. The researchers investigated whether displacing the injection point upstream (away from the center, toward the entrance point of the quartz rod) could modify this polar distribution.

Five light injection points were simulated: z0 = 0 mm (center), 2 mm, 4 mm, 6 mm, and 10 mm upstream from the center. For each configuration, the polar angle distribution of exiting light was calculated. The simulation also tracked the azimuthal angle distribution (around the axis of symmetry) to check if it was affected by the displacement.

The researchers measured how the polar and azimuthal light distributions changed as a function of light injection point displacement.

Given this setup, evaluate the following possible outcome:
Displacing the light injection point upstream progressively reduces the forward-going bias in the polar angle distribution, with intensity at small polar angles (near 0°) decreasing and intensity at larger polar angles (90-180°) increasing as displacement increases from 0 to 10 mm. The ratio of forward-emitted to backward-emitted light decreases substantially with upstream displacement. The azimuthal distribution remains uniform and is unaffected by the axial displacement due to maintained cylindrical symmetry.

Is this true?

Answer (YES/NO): YES